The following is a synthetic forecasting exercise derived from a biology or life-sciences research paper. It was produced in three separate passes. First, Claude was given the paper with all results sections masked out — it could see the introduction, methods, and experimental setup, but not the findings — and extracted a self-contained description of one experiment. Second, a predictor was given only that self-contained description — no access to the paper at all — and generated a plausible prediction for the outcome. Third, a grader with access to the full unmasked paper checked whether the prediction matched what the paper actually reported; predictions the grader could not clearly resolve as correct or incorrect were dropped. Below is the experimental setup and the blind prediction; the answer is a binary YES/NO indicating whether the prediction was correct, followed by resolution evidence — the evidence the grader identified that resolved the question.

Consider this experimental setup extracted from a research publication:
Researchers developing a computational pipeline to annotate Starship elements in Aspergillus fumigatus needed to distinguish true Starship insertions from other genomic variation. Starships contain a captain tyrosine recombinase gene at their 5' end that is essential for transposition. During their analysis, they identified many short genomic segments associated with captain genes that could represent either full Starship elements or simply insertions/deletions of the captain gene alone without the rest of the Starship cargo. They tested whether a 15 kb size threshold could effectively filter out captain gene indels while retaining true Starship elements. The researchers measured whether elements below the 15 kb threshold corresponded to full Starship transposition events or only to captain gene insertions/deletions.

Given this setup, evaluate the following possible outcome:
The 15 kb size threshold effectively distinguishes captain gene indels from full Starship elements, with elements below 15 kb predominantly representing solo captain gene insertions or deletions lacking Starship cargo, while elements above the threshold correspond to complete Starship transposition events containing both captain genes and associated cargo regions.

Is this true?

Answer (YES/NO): YES